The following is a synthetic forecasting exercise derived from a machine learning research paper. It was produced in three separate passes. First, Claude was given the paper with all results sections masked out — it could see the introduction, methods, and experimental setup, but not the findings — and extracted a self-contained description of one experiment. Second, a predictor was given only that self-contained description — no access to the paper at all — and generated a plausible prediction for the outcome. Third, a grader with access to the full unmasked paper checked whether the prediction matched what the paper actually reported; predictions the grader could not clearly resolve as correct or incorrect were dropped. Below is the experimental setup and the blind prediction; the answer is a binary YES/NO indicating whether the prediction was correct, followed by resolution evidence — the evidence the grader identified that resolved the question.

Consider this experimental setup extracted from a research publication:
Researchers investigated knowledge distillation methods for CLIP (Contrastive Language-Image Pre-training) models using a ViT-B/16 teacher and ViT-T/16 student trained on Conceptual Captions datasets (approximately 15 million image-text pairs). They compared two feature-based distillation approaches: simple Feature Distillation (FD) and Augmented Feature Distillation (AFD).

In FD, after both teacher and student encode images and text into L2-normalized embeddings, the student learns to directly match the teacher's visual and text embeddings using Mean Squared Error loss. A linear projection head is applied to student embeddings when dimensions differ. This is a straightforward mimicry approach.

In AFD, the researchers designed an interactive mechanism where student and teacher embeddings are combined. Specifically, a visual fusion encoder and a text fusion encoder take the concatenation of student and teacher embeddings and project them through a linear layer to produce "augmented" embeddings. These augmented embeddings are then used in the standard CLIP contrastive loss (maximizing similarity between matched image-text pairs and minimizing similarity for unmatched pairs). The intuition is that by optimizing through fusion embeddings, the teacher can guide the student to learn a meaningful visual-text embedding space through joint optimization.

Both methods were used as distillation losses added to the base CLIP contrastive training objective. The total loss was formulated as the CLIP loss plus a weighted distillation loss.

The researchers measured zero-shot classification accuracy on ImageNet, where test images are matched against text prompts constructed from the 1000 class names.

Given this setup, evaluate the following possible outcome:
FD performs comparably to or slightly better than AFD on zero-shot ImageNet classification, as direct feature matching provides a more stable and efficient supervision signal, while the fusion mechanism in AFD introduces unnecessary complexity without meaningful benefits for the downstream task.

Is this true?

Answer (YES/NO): NO